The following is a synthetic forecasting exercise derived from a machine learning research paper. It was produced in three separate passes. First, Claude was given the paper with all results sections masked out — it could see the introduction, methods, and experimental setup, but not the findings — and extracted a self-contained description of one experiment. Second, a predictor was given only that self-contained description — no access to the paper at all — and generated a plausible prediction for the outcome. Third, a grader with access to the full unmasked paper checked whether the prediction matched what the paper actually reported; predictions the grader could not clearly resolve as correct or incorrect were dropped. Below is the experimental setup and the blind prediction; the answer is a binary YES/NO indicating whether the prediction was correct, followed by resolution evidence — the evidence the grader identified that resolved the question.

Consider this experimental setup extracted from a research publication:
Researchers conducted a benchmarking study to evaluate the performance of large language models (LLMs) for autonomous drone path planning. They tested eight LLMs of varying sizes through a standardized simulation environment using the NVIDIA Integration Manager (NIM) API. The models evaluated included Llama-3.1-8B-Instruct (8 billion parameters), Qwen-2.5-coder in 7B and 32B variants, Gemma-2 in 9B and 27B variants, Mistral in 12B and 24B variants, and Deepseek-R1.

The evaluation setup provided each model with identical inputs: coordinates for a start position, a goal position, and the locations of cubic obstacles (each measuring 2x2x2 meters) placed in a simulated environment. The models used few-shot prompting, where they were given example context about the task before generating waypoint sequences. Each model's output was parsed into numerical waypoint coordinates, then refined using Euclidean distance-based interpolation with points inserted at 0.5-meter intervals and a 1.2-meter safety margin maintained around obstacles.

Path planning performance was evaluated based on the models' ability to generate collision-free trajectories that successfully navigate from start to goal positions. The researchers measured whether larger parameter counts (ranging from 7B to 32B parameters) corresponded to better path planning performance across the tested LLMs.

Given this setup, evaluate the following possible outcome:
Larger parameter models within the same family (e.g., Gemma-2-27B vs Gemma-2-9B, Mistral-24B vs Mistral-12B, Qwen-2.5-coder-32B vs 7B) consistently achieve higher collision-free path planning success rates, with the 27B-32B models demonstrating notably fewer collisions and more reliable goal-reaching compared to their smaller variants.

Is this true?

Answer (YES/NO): NO